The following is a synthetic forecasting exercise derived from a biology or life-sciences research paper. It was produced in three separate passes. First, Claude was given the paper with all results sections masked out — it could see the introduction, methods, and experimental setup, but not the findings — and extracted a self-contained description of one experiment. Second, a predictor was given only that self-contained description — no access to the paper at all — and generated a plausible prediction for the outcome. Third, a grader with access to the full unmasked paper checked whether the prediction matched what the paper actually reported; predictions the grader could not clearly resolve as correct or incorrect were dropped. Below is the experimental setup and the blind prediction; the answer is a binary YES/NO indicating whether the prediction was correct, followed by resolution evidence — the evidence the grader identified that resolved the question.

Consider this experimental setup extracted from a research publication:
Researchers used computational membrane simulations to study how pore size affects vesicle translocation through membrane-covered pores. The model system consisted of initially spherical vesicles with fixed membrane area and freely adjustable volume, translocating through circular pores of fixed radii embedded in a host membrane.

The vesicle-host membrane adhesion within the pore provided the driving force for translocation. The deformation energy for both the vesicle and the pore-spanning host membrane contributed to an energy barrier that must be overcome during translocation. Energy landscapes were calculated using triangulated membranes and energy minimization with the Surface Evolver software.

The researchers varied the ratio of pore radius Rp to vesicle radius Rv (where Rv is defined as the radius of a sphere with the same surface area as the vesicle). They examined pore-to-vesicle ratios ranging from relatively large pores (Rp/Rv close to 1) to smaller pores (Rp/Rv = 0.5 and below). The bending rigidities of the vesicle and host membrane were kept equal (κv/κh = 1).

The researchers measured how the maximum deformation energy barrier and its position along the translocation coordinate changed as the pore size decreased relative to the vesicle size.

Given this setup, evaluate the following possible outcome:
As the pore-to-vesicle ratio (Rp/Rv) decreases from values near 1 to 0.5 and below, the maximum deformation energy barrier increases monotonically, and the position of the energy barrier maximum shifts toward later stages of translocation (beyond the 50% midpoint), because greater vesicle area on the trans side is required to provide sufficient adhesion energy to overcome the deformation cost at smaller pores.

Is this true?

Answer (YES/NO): NO